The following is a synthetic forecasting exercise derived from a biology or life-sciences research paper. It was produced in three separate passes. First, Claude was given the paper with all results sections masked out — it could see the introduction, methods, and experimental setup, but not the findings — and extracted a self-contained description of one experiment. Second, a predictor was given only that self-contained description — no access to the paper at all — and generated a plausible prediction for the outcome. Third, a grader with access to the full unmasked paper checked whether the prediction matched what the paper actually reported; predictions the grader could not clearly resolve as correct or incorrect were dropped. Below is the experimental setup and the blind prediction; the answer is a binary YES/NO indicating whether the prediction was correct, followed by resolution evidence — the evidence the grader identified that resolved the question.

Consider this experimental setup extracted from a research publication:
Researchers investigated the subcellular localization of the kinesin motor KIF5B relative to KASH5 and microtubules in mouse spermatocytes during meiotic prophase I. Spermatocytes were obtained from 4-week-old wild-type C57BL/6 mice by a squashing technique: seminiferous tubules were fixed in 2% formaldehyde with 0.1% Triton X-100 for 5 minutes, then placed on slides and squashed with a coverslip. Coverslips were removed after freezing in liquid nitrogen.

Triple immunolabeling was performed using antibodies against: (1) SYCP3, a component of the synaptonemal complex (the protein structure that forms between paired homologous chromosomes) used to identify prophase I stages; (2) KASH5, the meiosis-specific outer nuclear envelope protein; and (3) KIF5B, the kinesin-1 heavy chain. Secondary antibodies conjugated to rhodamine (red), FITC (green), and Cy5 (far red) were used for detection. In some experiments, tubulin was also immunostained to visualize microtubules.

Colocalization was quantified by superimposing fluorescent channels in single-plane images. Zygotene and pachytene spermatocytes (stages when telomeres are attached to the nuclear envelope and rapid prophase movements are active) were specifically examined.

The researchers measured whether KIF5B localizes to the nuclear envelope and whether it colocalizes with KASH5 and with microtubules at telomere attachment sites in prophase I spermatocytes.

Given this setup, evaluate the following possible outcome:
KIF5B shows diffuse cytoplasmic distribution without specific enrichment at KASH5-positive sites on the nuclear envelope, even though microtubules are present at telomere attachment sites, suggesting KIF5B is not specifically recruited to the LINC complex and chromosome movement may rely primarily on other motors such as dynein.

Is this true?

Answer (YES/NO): NO